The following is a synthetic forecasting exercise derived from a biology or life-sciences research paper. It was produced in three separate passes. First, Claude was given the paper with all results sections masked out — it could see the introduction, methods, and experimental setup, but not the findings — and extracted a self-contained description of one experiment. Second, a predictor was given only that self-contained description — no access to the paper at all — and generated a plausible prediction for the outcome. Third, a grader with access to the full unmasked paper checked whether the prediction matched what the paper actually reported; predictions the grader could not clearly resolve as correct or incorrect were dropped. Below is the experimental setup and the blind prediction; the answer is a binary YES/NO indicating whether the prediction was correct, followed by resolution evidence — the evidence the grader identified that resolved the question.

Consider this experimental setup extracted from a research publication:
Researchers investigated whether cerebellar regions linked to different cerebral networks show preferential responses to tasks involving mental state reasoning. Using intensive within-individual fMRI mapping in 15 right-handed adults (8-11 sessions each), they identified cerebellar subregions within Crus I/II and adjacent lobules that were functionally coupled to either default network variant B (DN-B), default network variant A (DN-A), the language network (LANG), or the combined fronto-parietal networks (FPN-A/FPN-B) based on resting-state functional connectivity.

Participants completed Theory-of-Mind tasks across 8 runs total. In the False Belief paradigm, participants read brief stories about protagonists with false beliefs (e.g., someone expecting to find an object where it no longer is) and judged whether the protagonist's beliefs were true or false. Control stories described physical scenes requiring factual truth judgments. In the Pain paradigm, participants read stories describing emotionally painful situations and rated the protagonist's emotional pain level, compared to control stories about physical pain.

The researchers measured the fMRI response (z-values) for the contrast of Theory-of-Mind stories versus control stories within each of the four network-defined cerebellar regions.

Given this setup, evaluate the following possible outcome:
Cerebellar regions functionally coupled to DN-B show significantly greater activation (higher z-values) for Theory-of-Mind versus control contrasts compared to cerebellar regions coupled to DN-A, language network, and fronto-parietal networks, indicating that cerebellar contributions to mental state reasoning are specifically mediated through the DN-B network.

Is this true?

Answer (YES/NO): NO